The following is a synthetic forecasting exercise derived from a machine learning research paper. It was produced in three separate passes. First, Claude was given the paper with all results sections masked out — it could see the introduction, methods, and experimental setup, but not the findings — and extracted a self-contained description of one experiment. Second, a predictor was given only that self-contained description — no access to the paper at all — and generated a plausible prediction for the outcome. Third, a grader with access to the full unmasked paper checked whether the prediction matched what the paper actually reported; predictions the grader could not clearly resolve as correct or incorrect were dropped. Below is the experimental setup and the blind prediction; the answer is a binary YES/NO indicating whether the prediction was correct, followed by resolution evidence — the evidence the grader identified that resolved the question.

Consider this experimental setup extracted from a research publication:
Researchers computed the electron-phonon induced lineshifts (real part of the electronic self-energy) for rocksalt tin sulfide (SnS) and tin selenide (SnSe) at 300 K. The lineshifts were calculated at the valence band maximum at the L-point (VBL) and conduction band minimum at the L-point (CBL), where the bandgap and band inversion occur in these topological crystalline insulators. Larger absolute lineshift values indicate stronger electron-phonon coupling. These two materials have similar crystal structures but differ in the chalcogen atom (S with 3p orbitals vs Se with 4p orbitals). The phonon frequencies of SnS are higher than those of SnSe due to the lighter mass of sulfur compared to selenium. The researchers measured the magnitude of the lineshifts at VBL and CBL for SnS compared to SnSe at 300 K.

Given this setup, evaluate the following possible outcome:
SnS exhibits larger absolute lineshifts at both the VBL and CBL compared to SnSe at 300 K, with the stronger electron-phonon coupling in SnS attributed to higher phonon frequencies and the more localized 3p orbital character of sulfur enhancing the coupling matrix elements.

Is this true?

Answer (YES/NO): YES